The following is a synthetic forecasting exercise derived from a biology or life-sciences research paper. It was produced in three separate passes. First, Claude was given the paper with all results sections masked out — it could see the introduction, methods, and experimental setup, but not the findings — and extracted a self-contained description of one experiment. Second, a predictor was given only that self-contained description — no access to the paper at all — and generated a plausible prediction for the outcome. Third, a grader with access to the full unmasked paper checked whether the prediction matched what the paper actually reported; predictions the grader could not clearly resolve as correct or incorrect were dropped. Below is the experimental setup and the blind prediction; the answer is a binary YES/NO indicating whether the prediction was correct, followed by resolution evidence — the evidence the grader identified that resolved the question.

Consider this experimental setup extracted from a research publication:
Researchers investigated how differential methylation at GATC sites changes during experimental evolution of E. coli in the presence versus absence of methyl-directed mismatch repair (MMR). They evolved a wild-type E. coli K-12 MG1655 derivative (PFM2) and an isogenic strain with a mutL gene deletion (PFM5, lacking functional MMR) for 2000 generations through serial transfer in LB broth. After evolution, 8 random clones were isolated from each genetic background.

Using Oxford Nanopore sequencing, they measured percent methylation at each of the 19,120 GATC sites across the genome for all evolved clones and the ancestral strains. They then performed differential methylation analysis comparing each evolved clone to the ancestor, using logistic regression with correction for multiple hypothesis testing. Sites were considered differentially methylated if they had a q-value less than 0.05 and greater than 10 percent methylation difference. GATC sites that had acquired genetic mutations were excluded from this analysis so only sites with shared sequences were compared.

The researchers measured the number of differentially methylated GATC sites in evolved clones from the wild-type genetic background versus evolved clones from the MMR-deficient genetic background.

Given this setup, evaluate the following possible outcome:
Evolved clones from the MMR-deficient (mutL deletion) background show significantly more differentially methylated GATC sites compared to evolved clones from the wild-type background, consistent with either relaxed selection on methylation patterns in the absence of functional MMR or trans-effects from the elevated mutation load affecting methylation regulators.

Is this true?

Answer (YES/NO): YES